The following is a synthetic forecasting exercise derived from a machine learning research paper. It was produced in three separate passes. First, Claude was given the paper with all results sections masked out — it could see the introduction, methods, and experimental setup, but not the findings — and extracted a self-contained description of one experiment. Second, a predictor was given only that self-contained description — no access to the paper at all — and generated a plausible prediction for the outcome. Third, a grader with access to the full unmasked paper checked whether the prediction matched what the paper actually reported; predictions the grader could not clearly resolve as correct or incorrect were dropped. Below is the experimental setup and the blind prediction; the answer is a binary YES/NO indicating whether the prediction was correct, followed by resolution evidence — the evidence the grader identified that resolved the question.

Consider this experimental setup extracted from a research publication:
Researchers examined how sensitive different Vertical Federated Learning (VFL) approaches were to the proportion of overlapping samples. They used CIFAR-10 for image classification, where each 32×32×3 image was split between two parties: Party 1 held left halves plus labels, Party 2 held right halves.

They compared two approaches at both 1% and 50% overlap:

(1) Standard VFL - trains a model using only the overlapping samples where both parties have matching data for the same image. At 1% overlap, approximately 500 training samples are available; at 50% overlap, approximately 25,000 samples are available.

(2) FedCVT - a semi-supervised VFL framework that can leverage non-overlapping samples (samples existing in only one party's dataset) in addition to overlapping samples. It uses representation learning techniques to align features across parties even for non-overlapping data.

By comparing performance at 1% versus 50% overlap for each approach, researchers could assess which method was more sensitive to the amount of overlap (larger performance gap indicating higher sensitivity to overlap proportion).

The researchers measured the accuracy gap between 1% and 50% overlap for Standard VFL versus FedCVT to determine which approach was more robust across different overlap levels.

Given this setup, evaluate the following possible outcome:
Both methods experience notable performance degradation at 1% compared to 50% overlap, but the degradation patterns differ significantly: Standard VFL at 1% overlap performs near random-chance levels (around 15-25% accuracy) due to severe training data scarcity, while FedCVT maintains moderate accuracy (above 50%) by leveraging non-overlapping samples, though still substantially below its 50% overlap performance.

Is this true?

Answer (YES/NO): NO